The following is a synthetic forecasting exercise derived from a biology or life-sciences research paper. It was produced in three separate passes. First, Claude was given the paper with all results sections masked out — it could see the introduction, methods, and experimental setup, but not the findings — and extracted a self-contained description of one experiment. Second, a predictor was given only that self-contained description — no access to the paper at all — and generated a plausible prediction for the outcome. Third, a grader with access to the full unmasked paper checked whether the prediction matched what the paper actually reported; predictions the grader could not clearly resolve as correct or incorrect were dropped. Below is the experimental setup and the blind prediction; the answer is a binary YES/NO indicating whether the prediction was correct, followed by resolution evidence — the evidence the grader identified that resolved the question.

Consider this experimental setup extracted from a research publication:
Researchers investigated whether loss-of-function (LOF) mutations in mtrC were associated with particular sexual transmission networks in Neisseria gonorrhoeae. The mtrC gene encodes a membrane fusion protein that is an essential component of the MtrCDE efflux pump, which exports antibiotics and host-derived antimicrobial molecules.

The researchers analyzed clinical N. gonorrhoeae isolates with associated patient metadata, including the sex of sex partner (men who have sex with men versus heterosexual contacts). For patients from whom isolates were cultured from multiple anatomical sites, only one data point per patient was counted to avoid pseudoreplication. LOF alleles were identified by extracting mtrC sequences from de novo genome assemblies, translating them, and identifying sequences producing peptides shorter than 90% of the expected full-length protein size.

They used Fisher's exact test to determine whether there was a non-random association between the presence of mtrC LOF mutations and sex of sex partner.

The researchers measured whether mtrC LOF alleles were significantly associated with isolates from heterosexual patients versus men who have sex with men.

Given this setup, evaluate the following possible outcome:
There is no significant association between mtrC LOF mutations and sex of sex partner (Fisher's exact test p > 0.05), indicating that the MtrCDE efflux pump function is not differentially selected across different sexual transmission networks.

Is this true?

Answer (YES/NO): NO